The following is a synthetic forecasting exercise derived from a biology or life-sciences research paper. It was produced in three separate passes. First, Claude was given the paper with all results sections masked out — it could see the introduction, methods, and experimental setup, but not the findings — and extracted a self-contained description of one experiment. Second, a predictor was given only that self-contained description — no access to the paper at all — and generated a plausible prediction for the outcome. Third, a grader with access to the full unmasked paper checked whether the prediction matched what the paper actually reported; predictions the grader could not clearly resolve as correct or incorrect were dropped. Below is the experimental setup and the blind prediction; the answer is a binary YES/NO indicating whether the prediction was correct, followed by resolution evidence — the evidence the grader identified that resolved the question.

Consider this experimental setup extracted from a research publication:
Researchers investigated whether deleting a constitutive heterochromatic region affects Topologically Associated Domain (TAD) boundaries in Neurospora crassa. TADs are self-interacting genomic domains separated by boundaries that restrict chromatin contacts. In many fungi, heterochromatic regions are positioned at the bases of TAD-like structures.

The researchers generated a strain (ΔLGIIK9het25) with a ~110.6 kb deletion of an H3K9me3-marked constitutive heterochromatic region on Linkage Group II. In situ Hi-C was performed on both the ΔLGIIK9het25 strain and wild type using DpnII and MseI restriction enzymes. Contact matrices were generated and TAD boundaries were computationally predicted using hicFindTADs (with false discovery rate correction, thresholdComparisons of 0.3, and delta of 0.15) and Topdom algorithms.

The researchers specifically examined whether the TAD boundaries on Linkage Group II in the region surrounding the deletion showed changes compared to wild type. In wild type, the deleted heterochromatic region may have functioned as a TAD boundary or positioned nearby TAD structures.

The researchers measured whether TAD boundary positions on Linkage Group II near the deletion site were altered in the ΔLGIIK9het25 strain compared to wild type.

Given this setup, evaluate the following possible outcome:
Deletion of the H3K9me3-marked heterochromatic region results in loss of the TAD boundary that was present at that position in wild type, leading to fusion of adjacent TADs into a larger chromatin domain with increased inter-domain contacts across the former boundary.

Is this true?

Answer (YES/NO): YES